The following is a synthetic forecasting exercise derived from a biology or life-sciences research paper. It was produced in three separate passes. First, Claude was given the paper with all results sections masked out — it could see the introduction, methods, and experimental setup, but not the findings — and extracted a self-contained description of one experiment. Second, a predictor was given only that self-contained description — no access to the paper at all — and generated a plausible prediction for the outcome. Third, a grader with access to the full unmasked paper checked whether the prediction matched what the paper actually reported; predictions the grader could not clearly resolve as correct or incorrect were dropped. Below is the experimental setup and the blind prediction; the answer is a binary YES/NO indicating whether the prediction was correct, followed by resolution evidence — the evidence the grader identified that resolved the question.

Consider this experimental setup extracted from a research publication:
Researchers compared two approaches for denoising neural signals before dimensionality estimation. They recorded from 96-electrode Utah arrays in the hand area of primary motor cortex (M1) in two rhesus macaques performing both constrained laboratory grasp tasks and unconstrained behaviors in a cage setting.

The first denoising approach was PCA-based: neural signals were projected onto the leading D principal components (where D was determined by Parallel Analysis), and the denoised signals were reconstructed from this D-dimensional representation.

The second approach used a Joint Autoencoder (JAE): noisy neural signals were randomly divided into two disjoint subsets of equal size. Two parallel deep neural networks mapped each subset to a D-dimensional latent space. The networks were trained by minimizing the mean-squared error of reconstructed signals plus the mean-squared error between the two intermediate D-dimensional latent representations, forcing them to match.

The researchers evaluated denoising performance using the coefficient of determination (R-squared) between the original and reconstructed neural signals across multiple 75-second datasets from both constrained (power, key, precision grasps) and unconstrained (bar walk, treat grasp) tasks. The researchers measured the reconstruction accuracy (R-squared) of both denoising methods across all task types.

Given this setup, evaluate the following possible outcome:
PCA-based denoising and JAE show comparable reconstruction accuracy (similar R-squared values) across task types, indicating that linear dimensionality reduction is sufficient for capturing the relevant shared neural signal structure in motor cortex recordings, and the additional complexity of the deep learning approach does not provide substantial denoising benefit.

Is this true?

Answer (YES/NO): NO